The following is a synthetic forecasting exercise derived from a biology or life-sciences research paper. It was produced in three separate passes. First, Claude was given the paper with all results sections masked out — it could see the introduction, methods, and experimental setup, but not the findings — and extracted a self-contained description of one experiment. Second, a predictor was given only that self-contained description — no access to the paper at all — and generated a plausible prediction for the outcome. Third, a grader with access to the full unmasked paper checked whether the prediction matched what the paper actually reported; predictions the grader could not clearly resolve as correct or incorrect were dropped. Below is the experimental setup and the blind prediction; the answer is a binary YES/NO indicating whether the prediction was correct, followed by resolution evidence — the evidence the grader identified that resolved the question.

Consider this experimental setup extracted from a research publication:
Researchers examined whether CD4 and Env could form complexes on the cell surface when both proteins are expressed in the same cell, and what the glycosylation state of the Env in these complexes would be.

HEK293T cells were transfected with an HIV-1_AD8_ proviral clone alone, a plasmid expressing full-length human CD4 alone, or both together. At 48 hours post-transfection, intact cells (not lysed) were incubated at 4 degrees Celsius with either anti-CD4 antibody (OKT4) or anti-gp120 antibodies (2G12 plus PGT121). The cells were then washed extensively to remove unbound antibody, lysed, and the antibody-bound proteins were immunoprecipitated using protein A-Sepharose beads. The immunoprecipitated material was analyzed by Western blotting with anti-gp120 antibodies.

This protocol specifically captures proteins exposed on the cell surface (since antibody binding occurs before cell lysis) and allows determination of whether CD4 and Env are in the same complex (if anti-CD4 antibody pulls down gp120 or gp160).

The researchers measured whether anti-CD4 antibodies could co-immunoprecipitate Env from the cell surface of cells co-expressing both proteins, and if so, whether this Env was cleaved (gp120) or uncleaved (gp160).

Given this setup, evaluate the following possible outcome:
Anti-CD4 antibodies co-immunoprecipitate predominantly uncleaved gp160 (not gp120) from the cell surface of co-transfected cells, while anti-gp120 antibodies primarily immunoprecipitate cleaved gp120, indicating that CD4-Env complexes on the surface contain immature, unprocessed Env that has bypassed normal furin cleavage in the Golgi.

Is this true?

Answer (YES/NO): NO